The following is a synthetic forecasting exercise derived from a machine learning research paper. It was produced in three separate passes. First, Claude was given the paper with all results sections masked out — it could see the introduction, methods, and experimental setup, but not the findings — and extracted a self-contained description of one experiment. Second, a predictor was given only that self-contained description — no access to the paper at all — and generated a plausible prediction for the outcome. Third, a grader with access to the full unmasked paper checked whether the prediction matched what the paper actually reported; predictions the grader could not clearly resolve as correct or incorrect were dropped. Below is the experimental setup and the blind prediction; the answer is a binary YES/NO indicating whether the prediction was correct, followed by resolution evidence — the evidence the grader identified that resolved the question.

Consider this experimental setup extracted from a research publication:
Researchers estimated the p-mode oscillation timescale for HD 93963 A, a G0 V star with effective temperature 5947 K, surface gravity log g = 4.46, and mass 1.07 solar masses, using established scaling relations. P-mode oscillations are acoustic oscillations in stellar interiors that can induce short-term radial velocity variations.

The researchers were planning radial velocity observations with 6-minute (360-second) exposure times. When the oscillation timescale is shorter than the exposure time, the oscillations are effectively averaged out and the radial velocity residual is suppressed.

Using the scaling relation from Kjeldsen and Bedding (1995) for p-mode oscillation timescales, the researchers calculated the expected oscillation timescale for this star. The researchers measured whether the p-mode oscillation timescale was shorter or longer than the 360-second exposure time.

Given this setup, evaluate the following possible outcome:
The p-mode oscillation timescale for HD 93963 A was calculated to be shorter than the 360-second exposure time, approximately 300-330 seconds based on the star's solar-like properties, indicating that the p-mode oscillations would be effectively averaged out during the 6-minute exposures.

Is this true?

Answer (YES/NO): YES